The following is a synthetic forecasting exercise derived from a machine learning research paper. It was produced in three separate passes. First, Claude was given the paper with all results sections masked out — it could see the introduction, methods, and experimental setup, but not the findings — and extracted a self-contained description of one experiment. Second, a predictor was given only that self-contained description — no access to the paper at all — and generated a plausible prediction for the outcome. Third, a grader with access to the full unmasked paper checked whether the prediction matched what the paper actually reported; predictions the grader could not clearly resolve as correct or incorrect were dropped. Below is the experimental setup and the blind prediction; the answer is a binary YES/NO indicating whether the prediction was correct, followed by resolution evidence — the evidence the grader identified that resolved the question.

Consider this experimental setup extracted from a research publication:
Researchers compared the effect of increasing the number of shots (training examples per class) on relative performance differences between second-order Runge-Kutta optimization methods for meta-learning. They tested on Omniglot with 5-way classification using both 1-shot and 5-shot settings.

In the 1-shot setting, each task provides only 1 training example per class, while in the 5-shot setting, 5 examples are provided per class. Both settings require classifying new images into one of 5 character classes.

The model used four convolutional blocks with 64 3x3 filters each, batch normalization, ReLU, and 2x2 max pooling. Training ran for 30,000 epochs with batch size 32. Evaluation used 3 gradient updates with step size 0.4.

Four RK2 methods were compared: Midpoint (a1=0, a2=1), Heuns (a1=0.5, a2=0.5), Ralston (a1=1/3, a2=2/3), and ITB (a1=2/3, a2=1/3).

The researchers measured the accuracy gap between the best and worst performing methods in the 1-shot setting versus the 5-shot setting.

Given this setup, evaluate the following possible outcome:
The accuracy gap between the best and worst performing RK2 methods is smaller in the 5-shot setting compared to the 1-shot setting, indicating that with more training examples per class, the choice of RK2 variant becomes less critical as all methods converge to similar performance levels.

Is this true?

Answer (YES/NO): YES